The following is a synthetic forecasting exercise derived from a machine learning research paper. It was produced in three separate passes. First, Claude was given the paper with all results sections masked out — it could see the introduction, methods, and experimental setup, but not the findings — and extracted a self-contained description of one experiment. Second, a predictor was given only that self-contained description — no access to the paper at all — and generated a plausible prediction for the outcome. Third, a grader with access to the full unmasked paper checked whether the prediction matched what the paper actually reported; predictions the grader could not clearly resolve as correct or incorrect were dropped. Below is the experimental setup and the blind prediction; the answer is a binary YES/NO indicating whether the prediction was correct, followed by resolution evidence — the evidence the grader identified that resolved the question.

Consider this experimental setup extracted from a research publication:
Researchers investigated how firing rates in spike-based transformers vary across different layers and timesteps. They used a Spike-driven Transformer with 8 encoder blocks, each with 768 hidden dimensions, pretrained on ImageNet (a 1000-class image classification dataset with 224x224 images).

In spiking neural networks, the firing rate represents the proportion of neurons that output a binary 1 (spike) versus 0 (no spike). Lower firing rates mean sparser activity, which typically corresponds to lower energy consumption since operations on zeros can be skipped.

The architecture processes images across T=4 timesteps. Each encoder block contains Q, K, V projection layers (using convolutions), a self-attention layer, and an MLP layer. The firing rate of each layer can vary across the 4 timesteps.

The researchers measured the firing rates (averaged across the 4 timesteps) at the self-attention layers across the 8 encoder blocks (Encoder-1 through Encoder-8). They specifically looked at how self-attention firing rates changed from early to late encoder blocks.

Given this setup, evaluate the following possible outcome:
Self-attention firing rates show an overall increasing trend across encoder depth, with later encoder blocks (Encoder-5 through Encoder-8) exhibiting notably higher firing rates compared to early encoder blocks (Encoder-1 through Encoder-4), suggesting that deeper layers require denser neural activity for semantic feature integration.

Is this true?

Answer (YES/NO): NO